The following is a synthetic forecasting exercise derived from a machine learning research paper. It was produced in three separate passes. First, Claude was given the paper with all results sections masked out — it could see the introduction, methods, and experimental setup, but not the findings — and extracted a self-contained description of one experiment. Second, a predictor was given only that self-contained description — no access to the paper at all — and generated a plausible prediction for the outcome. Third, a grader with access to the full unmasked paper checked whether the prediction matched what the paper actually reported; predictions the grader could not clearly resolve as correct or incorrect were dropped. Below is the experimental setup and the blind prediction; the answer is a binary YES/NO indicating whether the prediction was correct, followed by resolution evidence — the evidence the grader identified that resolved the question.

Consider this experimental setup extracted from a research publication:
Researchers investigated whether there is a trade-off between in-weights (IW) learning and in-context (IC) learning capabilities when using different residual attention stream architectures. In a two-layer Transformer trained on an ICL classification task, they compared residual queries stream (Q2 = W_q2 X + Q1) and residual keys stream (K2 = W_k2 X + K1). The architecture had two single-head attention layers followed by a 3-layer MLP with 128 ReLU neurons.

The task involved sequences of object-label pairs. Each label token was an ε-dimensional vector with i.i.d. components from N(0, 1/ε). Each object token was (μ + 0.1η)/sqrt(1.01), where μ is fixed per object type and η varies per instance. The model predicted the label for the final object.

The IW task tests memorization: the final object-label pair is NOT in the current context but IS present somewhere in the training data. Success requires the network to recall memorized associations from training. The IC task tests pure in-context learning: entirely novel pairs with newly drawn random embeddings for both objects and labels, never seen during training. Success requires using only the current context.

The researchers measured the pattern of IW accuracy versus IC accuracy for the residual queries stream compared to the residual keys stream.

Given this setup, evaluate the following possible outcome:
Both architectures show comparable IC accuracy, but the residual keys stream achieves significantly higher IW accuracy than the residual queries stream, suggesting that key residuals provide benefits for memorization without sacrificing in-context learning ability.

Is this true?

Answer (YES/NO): NO